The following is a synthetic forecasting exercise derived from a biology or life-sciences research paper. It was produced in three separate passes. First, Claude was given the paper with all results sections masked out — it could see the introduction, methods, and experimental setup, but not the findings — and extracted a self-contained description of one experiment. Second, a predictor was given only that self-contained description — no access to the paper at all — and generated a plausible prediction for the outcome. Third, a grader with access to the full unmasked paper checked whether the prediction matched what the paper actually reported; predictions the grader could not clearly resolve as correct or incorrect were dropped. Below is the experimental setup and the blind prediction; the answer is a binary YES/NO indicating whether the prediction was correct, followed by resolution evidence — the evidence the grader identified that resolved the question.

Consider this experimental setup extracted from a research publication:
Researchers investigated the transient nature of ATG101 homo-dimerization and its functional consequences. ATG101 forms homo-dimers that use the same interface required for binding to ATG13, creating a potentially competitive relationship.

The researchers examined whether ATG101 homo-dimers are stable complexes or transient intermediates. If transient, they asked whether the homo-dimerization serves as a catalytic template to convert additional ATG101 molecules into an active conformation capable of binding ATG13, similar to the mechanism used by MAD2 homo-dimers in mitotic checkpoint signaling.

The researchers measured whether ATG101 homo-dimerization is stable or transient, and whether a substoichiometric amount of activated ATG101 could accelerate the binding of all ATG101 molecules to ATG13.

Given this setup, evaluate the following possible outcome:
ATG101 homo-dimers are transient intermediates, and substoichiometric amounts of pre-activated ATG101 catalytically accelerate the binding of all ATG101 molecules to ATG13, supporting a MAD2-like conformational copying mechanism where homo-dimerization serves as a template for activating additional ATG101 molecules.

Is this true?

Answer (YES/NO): YES